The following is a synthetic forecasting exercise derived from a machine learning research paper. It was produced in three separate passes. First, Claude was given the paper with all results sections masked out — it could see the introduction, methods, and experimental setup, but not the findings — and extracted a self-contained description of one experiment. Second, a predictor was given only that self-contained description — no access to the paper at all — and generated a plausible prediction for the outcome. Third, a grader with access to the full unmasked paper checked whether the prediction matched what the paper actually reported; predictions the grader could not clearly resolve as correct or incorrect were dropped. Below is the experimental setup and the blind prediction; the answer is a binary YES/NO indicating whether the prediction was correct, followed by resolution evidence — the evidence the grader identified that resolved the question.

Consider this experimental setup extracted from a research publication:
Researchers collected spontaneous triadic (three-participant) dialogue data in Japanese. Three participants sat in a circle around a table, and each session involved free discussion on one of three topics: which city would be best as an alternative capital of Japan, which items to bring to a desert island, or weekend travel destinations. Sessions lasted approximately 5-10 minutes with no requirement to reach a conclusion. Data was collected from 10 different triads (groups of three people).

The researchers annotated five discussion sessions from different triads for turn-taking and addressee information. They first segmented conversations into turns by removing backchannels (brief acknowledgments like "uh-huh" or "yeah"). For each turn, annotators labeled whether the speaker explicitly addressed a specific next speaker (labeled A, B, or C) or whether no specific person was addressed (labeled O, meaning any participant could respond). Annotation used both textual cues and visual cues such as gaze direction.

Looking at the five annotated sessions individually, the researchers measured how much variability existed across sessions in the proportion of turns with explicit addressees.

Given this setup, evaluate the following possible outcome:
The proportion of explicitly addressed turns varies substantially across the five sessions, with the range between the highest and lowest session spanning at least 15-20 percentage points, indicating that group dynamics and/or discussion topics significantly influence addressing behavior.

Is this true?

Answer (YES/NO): YES